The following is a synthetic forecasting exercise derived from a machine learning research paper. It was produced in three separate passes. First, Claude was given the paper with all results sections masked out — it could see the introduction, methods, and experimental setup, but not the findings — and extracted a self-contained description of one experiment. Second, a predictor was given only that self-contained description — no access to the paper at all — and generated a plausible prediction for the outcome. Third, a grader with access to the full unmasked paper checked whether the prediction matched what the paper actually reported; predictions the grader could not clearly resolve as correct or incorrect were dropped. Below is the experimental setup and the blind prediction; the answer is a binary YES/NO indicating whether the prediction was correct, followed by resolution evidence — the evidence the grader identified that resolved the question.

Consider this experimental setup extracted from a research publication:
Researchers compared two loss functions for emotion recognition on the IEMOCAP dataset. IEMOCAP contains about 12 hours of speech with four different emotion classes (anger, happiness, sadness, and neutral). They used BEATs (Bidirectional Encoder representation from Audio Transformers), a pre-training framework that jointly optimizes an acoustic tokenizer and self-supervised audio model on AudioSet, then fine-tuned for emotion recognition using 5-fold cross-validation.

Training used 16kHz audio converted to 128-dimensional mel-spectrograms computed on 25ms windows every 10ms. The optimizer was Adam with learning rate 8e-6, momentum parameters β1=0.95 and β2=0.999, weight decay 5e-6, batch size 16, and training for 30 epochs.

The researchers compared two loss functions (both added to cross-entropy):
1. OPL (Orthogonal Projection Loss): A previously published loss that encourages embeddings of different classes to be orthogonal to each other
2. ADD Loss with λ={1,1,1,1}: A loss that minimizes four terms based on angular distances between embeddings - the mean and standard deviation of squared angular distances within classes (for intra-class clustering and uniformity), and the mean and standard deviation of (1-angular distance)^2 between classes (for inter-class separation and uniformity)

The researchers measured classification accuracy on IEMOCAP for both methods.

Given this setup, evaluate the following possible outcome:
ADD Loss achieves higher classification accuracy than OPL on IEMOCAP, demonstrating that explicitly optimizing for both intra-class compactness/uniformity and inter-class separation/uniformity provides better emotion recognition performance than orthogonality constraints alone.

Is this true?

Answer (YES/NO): NO